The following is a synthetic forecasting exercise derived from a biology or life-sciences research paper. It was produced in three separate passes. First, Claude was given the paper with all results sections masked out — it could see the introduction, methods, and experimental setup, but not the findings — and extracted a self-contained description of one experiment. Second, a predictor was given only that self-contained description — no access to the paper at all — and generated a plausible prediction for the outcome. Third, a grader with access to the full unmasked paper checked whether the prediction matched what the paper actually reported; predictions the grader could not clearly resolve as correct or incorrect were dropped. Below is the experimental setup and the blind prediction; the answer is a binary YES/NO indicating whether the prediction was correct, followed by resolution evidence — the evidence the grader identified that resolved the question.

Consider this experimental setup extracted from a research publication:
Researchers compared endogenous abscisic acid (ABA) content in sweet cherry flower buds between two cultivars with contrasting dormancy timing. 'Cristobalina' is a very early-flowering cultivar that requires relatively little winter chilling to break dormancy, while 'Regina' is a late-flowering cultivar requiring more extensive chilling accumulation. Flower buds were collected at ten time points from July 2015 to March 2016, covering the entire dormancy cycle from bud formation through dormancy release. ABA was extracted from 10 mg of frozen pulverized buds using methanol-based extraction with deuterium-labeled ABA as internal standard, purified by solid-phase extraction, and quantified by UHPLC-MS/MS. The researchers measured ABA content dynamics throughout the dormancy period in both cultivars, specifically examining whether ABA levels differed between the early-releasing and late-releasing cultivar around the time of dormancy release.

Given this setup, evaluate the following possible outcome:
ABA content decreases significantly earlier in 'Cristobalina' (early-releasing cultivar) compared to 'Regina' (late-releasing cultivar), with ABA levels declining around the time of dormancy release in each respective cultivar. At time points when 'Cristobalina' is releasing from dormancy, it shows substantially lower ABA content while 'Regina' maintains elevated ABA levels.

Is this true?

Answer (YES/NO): YES